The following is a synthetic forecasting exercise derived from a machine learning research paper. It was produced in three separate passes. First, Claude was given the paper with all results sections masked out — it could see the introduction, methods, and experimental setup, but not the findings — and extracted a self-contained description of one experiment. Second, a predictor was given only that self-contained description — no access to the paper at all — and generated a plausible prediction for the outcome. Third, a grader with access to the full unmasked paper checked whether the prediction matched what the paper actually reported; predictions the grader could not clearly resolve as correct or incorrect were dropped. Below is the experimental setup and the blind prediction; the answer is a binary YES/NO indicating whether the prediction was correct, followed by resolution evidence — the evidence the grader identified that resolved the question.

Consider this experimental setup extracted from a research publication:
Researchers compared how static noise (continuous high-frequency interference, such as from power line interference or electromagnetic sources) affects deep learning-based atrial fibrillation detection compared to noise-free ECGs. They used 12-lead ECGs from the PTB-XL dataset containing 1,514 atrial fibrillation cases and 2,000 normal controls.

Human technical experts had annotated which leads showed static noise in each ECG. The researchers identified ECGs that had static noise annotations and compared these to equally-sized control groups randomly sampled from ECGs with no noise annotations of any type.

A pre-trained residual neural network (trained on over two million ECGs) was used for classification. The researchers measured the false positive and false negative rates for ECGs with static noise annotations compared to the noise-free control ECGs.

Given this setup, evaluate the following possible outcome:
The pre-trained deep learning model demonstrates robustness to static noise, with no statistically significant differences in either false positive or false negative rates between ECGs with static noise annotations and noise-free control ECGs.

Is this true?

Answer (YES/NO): NO